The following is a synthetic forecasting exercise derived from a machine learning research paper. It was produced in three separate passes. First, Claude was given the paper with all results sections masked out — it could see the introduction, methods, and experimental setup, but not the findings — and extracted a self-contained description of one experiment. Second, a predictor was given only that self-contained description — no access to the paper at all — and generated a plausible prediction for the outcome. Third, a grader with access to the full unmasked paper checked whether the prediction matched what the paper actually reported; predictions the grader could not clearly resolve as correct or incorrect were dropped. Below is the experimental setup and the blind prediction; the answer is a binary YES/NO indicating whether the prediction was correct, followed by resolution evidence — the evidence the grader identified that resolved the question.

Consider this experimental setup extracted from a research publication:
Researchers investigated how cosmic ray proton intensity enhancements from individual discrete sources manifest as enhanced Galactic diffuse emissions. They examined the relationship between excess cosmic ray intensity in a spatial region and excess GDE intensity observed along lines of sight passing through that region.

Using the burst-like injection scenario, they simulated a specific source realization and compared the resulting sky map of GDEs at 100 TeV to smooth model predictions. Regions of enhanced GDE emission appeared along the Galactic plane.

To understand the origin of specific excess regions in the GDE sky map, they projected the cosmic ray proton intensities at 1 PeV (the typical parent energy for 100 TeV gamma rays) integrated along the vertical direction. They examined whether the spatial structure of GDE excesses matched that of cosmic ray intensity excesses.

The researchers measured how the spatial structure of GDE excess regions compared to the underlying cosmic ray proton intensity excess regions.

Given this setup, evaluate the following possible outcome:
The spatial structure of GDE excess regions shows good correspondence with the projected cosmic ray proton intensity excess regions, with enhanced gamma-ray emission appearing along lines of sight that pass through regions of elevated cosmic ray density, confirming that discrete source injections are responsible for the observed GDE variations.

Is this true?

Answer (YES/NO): YES